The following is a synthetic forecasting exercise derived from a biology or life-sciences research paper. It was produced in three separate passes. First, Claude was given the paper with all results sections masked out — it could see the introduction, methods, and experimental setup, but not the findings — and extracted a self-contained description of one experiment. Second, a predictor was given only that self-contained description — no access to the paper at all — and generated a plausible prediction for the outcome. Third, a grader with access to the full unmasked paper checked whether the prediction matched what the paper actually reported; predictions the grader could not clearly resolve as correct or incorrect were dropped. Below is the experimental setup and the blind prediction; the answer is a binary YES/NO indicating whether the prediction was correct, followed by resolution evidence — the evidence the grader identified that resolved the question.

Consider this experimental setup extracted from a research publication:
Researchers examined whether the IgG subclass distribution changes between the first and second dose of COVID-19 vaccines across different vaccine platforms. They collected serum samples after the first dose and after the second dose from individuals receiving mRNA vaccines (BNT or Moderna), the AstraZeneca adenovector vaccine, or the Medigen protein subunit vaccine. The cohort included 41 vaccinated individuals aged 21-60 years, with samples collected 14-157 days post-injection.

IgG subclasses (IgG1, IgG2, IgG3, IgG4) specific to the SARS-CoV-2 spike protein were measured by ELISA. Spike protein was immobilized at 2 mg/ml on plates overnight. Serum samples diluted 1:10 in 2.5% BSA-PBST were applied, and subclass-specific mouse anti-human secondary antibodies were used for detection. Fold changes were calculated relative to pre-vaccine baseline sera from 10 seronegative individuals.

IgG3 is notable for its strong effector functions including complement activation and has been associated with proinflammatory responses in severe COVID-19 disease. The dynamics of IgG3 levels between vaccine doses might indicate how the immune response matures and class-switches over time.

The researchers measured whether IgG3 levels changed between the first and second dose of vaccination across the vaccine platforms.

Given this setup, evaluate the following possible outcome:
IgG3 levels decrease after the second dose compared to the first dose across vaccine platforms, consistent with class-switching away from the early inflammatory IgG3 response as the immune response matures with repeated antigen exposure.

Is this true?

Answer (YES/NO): NO